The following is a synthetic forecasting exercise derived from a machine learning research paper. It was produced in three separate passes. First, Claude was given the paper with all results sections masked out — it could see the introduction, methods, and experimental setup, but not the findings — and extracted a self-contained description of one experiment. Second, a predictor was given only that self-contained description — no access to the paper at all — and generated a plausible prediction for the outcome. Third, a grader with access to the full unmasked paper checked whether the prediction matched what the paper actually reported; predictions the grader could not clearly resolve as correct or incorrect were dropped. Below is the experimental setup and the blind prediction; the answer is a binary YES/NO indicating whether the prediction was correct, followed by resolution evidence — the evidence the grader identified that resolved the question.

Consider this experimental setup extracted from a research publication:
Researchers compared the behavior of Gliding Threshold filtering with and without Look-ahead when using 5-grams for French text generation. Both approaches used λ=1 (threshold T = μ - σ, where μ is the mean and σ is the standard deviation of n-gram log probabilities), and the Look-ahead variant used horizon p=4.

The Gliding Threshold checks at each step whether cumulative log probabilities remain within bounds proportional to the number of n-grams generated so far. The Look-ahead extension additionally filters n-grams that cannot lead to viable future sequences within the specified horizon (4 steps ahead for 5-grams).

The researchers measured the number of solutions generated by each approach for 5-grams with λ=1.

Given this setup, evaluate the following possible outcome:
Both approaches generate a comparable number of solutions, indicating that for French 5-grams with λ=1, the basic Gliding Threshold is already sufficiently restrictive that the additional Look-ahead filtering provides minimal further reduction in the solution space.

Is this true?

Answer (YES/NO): NO